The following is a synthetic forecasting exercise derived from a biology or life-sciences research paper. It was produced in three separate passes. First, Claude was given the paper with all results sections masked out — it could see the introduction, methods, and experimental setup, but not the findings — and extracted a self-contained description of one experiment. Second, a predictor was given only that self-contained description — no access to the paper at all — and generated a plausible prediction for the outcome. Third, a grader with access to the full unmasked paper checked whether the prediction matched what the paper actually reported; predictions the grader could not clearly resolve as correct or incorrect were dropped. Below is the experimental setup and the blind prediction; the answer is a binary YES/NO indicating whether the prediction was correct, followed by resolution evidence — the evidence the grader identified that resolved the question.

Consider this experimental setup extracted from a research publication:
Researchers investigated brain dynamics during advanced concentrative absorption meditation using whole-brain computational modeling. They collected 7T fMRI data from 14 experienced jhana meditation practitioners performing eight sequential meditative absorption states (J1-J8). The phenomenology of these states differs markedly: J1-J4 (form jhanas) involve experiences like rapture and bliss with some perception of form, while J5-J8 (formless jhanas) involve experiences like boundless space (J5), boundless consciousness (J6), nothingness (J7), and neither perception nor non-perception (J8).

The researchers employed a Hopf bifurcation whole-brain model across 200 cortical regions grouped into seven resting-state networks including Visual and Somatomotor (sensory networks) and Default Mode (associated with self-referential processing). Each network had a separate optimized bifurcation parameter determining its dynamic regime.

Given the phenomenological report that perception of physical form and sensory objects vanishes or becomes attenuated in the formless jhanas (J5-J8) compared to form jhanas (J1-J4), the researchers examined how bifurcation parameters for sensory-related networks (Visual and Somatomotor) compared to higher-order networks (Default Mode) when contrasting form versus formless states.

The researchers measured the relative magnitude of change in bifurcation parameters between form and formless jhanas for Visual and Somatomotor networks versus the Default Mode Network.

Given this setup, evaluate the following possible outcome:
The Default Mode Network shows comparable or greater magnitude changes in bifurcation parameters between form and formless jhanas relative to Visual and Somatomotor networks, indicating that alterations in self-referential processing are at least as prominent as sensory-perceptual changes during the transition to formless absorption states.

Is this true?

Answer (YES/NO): NO